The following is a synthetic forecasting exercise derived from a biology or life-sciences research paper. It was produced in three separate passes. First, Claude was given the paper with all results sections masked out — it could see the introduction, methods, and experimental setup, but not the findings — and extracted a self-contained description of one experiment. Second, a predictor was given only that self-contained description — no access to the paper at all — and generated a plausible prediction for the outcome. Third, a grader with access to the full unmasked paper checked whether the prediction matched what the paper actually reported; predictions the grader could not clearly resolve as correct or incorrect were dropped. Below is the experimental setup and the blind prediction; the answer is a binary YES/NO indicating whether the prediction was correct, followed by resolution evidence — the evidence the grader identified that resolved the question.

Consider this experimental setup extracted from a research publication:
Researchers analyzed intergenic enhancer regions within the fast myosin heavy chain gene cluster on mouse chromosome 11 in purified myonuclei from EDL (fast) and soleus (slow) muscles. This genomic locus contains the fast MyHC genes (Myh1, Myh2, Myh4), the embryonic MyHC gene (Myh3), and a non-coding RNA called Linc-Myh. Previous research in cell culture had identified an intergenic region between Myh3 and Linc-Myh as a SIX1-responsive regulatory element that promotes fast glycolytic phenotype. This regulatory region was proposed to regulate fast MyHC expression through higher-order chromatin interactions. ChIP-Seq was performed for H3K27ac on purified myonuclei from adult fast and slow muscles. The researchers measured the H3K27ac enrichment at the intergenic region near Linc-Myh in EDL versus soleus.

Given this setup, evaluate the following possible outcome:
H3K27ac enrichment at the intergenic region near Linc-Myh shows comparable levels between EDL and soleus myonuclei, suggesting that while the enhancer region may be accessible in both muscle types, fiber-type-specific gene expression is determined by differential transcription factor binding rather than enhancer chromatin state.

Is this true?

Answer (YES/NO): NO